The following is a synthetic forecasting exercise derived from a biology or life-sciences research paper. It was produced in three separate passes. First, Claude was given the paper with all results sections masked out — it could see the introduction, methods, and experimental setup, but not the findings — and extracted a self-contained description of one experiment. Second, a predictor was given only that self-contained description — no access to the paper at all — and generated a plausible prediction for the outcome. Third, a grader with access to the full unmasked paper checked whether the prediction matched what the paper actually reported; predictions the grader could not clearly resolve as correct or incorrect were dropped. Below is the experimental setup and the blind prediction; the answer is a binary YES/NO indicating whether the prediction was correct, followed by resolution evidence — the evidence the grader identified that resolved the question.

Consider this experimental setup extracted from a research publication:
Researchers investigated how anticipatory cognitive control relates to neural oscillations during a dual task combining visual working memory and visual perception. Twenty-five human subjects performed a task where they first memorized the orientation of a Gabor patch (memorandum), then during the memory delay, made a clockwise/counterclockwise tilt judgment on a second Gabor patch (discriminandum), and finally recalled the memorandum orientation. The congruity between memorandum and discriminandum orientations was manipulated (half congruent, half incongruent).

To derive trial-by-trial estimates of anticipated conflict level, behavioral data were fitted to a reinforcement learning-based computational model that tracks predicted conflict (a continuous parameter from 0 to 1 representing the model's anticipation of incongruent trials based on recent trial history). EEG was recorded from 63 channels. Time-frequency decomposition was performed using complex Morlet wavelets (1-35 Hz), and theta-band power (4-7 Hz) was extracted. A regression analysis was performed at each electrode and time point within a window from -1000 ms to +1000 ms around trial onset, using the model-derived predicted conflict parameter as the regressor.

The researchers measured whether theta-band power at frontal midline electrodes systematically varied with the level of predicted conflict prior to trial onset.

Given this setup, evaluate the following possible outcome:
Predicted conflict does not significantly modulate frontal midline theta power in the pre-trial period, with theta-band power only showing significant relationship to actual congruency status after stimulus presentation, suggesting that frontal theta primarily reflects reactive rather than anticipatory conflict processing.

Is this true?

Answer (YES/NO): NO